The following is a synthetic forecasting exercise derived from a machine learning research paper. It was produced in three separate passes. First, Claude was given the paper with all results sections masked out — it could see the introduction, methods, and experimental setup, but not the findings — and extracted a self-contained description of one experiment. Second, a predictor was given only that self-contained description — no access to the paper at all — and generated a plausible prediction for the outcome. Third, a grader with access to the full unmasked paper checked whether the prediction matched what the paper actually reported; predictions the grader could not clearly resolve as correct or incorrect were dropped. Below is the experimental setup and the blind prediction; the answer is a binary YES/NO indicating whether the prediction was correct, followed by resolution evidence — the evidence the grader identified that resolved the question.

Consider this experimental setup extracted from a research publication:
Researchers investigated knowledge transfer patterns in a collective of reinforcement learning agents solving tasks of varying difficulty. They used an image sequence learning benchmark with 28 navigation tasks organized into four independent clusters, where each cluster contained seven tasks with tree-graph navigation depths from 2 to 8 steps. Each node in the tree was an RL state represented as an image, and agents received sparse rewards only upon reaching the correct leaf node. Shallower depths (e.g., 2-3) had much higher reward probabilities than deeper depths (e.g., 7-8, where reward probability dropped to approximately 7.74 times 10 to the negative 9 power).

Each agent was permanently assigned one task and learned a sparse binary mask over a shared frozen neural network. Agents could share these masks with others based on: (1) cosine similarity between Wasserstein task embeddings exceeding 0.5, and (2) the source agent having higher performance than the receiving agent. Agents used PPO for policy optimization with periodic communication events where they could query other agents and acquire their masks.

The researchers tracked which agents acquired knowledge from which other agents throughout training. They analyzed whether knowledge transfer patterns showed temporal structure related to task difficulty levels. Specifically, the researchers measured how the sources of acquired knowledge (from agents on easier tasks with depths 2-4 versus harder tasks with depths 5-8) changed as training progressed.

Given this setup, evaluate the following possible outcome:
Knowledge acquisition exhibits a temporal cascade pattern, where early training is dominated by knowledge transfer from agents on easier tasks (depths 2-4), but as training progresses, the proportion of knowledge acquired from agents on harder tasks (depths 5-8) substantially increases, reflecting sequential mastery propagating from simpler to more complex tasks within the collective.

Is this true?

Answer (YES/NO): NO